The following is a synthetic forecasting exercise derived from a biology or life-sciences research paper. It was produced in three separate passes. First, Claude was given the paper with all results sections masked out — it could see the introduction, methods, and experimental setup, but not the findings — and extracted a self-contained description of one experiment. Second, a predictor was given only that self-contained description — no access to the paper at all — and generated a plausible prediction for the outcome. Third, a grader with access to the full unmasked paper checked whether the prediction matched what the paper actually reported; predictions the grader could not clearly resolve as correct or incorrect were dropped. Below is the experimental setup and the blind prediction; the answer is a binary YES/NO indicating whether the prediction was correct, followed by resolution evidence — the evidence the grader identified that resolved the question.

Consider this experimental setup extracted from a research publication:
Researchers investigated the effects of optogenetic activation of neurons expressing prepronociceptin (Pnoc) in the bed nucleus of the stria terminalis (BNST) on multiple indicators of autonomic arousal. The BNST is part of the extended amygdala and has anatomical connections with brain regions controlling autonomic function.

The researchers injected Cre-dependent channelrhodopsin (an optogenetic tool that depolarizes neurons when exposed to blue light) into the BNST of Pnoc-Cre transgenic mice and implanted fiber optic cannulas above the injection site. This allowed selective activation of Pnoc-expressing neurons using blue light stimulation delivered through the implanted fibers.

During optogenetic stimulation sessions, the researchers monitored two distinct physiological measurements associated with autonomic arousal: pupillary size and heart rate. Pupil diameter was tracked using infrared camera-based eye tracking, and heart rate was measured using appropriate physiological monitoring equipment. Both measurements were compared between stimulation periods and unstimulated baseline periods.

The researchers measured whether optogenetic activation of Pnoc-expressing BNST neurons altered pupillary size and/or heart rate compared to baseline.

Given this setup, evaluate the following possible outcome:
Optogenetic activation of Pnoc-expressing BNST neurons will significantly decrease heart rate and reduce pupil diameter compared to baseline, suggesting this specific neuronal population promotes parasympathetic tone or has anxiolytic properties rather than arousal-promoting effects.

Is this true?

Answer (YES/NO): NO